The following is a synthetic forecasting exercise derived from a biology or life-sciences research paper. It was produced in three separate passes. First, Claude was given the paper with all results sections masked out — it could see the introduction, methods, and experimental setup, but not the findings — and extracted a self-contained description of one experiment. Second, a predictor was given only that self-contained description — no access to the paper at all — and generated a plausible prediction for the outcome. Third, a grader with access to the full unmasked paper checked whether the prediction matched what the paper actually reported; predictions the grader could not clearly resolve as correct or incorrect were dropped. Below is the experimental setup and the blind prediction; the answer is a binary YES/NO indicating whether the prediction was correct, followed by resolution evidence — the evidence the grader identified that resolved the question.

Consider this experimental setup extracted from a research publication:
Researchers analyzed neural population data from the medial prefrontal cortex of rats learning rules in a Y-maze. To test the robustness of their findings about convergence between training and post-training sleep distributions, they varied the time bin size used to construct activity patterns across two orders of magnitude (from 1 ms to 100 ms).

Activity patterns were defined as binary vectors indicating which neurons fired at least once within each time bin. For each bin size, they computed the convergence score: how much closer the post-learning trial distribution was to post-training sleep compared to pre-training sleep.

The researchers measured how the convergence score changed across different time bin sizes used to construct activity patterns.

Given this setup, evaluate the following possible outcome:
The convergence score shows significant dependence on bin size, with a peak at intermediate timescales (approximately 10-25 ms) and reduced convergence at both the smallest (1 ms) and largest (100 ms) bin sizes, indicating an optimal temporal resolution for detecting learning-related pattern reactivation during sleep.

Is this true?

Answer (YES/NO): NO